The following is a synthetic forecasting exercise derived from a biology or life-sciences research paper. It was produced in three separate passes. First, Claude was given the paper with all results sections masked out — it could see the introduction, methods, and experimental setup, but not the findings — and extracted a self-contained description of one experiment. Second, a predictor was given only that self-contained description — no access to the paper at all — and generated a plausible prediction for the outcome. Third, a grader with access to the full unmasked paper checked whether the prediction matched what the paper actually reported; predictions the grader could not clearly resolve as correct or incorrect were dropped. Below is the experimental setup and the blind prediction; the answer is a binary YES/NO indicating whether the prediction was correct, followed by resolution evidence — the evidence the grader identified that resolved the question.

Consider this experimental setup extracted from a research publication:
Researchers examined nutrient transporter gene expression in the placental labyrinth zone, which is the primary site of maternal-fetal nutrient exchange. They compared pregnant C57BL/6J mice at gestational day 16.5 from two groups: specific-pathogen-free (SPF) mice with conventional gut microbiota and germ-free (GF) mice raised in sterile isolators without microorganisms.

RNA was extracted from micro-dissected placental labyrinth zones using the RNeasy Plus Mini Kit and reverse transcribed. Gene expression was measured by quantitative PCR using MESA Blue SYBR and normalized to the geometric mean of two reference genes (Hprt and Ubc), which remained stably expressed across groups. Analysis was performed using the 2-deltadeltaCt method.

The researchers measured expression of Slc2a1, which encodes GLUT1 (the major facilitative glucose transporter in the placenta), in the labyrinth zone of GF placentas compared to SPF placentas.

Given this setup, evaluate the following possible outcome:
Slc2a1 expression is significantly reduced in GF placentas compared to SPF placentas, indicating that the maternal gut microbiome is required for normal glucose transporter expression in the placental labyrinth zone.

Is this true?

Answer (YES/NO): NO